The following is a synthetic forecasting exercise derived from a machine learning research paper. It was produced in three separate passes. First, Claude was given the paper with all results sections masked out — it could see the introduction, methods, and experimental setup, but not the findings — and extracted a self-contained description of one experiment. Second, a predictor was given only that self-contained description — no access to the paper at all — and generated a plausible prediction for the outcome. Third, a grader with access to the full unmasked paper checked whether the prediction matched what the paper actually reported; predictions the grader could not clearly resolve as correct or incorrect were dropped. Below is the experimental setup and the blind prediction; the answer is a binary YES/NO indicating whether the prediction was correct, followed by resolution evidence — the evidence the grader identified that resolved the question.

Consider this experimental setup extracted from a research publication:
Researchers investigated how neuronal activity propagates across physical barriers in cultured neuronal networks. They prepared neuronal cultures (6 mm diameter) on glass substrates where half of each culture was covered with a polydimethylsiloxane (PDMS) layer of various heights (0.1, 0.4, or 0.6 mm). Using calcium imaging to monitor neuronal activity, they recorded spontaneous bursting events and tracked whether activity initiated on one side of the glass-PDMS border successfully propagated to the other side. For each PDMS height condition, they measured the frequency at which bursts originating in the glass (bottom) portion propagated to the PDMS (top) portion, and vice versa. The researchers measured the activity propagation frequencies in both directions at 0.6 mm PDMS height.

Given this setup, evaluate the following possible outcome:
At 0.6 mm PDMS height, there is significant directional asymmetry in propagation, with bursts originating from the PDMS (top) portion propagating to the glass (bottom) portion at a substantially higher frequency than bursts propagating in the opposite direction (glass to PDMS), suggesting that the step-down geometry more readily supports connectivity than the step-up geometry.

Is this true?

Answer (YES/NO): YES